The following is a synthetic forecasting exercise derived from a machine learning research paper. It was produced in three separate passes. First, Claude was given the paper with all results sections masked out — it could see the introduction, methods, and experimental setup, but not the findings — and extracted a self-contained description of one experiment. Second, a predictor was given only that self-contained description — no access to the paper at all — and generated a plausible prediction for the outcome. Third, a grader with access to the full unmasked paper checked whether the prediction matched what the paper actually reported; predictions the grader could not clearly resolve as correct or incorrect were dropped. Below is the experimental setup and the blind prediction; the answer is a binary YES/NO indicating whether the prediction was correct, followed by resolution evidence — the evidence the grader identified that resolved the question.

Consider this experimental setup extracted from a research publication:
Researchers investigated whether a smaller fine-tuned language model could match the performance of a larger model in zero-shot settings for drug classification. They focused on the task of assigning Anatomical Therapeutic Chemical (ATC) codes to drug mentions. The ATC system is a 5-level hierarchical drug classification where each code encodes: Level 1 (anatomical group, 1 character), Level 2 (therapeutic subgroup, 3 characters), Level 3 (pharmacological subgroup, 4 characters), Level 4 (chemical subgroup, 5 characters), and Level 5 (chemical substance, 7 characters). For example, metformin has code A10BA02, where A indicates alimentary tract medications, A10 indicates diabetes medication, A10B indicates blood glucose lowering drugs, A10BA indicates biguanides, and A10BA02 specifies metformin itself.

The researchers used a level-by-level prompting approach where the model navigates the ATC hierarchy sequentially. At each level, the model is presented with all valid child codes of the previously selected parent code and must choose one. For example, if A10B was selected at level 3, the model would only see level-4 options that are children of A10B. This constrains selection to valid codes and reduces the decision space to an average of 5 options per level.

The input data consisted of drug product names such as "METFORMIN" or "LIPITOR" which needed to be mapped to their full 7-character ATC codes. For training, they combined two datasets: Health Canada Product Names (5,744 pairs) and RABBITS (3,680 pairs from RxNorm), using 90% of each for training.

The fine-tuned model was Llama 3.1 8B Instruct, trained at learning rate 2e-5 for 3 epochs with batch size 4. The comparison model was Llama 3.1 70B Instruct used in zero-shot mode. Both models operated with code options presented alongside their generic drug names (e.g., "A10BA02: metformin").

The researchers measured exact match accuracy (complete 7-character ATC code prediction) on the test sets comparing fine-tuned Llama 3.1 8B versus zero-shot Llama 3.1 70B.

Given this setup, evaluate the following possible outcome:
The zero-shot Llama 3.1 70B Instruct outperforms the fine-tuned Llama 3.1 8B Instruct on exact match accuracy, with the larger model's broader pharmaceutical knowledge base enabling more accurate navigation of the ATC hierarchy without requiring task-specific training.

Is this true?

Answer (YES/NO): NO